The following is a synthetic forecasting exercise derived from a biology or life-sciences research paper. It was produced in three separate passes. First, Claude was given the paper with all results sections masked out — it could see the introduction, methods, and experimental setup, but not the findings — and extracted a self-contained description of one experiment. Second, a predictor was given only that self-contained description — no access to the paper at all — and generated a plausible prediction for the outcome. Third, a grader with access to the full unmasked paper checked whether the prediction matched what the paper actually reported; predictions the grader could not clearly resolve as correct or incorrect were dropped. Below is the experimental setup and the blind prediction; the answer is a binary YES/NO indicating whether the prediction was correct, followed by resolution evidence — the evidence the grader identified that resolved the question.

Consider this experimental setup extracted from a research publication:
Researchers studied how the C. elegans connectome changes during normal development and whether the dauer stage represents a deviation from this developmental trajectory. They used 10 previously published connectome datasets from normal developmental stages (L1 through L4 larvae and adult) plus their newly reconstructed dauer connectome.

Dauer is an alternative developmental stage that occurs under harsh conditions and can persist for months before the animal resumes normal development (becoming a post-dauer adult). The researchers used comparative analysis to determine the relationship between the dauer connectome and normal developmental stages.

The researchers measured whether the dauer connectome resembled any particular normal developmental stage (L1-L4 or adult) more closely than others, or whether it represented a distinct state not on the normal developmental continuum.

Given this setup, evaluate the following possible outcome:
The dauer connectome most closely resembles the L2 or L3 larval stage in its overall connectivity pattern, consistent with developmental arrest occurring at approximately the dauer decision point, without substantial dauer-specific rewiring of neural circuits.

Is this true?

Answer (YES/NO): NO